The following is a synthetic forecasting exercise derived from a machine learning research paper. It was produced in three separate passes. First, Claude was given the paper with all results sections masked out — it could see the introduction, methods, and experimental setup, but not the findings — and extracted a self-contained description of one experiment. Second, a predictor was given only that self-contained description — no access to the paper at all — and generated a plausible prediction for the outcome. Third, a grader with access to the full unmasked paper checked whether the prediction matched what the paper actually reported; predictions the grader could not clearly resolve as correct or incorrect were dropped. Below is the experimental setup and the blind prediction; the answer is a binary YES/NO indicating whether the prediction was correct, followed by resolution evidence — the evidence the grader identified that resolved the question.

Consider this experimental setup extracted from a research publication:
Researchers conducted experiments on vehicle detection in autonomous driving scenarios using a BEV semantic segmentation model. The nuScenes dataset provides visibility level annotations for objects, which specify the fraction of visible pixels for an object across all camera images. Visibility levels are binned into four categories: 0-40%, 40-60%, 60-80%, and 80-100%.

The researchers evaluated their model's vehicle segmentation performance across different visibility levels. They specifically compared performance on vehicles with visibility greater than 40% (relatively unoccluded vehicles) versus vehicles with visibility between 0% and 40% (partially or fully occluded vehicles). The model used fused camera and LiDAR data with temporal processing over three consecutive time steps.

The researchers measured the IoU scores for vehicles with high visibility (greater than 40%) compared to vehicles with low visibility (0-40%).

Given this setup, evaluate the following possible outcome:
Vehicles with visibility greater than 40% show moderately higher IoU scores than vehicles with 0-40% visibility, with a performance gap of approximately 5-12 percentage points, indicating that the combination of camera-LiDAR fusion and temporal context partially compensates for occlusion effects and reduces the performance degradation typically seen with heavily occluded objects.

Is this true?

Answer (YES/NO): NO